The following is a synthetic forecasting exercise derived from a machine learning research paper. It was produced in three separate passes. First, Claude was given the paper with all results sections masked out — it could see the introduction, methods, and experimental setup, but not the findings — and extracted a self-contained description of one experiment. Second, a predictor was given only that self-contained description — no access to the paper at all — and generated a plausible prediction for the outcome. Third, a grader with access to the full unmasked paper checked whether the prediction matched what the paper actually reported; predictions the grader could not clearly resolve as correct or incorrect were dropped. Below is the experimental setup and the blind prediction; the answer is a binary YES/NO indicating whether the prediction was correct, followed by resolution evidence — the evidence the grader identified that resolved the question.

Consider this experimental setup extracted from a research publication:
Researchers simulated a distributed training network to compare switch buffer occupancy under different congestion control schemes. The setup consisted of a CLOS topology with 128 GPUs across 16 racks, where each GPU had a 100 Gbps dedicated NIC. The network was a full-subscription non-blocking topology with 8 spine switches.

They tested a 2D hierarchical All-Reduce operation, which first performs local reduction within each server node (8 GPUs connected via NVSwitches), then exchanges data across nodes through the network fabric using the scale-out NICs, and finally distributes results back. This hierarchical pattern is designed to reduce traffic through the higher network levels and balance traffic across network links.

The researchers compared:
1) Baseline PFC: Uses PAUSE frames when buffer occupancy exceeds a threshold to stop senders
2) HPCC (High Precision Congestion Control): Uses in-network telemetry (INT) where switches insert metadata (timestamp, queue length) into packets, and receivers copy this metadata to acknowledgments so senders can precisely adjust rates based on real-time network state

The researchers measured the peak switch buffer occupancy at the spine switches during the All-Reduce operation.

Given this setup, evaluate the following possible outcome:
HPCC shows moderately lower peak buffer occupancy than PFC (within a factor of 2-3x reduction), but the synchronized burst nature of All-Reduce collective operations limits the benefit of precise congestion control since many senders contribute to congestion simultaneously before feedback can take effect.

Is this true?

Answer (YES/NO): NO